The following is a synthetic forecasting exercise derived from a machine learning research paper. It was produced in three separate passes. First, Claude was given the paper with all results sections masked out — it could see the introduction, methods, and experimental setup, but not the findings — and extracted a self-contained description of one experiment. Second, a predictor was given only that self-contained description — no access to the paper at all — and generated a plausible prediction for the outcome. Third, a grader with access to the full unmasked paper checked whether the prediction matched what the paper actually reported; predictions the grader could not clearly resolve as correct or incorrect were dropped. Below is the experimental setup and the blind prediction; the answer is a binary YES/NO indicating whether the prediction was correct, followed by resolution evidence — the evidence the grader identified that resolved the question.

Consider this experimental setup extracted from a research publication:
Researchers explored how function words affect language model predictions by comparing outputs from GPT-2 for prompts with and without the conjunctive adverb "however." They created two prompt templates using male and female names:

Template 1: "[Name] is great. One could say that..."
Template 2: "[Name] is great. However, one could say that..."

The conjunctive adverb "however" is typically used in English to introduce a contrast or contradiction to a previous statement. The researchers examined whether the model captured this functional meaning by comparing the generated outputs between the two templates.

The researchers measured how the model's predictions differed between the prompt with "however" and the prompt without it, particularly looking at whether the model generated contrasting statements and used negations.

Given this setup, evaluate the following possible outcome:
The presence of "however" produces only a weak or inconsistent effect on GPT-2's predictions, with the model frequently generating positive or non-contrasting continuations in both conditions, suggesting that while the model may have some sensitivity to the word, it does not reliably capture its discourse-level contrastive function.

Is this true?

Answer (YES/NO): NO